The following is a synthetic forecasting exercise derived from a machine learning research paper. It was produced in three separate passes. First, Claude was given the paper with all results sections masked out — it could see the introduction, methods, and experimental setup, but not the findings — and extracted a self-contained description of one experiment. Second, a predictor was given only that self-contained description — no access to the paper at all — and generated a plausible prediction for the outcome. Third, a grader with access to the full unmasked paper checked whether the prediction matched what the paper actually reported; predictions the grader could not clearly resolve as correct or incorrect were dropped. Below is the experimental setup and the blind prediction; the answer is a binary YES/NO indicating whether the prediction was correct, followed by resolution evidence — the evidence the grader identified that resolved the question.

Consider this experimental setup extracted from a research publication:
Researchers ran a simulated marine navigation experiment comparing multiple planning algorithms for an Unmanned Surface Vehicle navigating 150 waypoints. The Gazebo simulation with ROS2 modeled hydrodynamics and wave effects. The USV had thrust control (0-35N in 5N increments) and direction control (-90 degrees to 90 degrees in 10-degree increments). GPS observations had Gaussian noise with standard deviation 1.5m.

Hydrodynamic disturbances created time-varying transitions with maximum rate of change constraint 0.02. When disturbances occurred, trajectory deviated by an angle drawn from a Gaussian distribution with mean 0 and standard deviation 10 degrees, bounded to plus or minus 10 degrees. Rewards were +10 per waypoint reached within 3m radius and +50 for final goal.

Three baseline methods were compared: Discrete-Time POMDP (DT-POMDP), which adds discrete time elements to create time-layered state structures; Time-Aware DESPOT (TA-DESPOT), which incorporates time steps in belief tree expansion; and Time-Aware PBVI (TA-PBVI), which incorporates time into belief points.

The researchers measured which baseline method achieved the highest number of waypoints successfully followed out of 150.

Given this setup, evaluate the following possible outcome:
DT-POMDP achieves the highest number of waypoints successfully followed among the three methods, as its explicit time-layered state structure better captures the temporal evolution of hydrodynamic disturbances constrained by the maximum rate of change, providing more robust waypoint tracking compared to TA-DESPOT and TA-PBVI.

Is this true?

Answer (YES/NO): YES